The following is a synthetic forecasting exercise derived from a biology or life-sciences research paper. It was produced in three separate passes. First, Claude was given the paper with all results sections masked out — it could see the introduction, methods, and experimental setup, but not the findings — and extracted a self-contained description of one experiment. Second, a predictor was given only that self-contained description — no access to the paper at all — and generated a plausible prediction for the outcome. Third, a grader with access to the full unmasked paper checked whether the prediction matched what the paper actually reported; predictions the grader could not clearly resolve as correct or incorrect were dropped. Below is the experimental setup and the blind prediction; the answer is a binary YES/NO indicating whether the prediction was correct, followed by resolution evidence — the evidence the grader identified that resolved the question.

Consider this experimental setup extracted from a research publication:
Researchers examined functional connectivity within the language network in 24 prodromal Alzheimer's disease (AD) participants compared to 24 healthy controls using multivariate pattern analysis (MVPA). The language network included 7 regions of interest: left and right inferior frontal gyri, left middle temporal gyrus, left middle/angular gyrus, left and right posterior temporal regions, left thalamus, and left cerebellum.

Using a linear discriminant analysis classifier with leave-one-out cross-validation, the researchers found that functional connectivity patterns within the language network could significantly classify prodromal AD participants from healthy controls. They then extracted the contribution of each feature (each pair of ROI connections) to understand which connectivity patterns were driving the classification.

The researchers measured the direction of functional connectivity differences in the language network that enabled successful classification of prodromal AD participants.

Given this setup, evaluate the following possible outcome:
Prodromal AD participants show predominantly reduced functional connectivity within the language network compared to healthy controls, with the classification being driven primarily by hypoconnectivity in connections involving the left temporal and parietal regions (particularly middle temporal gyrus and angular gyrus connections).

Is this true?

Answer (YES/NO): NO